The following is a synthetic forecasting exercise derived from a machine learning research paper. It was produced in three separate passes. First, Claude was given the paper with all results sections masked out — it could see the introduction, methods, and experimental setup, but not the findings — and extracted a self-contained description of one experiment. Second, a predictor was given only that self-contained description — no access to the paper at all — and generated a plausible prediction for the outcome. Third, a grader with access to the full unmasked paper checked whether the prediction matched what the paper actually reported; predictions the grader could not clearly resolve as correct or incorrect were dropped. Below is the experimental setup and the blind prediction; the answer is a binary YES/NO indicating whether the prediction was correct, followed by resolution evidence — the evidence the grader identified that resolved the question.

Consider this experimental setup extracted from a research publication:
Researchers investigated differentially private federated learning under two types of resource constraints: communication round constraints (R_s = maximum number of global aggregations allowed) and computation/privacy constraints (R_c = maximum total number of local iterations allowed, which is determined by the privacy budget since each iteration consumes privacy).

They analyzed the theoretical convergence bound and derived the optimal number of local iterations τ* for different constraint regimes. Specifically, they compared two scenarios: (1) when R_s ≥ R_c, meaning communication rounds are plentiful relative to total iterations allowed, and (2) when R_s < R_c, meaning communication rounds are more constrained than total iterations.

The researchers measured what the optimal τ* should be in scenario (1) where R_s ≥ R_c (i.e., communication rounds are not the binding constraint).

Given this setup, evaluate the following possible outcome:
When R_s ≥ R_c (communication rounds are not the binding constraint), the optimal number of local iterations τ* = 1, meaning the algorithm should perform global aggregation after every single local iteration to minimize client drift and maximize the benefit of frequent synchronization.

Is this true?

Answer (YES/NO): YES